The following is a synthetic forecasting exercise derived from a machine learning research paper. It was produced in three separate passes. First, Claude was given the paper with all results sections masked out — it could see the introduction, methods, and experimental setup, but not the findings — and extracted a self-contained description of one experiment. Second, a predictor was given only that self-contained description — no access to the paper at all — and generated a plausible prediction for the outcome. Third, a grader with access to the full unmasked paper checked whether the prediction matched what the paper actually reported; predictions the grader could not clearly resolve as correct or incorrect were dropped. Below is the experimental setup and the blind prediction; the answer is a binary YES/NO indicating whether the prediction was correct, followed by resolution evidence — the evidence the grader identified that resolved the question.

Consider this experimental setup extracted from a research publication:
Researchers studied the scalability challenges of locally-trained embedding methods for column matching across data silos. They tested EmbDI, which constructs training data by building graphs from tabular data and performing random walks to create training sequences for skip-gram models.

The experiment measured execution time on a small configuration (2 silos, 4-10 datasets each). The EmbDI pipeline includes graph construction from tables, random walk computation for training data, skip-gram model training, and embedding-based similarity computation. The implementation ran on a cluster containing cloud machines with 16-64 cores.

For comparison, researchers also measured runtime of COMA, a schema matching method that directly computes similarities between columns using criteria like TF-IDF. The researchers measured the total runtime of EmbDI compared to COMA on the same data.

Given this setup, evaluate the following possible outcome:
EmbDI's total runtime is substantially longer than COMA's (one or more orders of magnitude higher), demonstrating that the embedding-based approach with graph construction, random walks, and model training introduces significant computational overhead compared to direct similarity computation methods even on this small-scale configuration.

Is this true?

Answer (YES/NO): YES